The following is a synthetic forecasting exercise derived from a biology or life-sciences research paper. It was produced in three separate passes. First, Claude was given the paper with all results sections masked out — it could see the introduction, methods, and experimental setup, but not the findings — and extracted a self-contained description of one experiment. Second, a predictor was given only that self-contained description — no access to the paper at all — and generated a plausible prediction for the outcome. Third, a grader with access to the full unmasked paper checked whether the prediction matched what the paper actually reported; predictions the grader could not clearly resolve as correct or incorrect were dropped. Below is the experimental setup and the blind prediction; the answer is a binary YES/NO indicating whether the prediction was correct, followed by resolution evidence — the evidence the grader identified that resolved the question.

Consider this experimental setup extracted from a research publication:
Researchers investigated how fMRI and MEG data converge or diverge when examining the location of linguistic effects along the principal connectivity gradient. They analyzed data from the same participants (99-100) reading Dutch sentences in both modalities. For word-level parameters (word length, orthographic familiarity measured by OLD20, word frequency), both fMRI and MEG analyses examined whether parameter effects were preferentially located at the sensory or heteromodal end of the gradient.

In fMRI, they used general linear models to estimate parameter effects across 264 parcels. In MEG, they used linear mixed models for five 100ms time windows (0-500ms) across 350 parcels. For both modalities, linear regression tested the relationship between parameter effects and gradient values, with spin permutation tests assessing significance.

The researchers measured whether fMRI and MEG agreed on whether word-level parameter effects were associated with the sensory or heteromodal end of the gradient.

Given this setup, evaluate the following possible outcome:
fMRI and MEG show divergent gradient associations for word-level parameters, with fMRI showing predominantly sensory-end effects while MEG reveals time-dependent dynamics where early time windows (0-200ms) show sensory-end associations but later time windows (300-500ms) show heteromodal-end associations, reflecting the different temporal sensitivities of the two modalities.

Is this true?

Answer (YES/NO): NO